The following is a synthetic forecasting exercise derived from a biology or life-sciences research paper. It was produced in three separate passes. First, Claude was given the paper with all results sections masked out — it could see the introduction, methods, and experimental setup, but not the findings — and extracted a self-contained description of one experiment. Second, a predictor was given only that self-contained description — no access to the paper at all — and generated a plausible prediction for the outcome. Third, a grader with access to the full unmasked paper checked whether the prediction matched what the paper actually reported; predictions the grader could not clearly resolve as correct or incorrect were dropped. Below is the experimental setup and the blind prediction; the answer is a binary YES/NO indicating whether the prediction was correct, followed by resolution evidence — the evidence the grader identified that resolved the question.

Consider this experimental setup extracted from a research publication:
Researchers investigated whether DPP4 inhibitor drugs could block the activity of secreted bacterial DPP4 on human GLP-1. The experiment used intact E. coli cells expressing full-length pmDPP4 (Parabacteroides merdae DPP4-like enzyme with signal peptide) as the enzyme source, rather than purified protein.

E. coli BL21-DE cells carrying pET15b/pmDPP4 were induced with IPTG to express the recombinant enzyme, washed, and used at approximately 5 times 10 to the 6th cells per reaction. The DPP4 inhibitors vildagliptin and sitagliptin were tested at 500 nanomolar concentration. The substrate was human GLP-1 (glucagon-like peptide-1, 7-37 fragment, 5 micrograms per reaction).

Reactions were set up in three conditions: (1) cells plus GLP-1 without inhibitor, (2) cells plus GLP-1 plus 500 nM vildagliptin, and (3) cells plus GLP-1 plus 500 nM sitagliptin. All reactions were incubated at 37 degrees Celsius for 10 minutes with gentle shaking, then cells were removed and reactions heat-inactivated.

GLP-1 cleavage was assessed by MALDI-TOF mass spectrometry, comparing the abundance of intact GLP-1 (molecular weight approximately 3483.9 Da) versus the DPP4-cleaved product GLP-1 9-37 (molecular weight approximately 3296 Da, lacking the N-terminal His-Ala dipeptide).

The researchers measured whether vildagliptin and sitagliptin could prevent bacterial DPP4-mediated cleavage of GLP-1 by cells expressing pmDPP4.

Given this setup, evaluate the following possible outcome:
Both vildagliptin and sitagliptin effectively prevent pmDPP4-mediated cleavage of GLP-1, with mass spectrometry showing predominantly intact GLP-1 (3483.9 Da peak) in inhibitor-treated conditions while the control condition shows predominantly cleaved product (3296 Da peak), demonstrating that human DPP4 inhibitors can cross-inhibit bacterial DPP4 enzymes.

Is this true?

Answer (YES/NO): NO